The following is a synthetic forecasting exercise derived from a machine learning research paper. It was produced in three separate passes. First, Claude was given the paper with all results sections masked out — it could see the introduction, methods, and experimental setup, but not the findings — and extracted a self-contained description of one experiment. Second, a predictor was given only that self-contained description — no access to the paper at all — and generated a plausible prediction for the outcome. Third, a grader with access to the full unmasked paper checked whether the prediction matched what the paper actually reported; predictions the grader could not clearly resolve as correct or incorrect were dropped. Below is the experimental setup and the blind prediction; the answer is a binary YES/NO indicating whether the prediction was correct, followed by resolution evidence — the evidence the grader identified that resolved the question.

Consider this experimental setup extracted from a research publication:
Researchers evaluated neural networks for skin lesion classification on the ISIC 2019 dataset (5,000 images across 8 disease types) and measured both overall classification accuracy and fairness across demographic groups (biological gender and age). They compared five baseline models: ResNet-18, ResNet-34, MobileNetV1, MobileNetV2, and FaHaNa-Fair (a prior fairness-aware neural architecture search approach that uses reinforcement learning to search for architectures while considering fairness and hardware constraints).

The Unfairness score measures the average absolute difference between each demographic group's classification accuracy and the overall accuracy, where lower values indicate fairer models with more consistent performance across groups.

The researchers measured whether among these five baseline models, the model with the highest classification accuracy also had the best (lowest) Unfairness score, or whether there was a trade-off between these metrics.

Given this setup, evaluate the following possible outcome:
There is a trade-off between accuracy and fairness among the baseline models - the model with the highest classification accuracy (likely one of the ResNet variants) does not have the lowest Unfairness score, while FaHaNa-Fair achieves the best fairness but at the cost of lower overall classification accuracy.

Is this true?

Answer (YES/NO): NO